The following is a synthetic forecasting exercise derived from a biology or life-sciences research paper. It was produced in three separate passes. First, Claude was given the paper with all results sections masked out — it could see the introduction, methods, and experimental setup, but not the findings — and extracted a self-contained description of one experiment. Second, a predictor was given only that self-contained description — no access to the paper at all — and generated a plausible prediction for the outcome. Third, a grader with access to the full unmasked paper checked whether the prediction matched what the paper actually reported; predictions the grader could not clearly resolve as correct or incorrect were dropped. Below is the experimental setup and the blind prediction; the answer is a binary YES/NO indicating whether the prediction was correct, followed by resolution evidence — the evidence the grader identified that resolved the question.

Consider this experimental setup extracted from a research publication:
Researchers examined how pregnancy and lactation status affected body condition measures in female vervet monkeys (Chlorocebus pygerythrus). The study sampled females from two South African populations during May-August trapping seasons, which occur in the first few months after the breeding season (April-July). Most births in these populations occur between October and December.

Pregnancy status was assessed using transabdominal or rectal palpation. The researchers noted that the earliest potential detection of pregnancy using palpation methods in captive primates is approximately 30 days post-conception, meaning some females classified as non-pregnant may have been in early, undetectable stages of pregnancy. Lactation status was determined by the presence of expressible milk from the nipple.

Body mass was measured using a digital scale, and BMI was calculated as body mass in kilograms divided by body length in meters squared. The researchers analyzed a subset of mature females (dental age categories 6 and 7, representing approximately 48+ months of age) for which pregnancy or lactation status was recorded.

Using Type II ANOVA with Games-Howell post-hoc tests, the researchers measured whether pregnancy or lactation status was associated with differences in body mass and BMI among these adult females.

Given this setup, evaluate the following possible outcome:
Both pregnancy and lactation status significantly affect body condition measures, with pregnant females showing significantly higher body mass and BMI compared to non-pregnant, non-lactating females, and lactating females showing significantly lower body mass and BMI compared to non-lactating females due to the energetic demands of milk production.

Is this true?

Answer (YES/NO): NO